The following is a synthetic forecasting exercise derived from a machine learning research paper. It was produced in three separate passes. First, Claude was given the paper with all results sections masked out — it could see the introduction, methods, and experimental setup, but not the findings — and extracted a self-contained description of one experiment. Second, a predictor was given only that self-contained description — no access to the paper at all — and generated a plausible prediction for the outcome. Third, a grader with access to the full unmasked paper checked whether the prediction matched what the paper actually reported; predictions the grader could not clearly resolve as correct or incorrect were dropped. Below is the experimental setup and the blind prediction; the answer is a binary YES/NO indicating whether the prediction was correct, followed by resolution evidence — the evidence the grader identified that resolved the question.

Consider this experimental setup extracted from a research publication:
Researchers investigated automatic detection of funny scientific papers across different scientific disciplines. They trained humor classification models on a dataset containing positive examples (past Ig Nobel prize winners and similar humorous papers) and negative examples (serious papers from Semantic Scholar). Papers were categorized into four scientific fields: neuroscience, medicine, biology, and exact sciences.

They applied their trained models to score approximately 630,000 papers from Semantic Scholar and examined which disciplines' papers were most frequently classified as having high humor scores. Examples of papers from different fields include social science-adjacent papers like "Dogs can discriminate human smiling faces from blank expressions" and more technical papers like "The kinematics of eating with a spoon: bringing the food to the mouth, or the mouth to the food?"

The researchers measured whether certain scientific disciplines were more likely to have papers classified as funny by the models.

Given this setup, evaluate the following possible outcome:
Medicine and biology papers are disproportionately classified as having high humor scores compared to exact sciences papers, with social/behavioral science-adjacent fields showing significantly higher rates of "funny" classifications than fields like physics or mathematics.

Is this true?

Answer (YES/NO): NO